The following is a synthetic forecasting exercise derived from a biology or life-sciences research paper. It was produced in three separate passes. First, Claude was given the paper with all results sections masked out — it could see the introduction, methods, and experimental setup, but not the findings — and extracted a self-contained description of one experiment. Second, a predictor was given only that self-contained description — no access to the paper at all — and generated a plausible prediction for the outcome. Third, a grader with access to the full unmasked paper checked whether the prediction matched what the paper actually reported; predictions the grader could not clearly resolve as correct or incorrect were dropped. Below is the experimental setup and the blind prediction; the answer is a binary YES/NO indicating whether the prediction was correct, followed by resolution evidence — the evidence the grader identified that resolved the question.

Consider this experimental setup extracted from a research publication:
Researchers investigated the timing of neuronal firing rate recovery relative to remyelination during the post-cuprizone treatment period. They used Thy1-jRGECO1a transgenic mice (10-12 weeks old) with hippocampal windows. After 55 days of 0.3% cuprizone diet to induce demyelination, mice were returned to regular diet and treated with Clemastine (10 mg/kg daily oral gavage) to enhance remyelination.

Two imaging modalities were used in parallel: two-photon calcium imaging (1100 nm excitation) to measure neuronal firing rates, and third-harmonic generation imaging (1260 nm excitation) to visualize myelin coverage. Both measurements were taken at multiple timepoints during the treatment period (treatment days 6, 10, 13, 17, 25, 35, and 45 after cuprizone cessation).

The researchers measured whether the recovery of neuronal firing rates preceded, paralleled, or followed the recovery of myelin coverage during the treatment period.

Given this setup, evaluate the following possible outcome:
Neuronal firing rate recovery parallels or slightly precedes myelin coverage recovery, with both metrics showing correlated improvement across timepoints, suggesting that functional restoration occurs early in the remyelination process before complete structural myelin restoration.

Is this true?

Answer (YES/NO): YES